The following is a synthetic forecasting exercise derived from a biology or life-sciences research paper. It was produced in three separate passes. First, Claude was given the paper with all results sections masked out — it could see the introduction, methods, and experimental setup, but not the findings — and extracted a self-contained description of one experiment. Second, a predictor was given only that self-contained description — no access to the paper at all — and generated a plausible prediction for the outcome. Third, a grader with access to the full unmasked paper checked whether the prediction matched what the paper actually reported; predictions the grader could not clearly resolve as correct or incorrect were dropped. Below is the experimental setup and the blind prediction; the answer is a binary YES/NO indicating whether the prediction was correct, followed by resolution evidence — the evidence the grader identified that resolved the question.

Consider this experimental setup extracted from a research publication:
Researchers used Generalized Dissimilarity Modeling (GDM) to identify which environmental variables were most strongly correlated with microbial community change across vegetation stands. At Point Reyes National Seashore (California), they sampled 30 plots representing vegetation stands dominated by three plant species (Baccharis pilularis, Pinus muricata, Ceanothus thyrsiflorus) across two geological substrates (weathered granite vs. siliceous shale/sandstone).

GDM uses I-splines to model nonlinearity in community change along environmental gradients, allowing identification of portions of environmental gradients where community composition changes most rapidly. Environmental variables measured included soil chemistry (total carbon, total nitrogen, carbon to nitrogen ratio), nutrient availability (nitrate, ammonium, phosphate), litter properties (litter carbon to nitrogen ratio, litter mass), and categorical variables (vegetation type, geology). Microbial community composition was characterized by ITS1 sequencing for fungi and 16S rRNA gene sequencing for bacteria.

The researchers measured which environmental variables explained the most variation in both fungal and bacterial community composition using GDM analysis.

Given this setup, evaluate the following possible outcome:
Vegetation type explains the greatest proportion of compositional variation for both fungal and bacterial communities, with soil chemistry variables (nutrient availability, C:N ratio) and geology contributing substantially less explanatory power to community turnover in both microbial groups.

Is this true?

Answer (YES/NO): NO